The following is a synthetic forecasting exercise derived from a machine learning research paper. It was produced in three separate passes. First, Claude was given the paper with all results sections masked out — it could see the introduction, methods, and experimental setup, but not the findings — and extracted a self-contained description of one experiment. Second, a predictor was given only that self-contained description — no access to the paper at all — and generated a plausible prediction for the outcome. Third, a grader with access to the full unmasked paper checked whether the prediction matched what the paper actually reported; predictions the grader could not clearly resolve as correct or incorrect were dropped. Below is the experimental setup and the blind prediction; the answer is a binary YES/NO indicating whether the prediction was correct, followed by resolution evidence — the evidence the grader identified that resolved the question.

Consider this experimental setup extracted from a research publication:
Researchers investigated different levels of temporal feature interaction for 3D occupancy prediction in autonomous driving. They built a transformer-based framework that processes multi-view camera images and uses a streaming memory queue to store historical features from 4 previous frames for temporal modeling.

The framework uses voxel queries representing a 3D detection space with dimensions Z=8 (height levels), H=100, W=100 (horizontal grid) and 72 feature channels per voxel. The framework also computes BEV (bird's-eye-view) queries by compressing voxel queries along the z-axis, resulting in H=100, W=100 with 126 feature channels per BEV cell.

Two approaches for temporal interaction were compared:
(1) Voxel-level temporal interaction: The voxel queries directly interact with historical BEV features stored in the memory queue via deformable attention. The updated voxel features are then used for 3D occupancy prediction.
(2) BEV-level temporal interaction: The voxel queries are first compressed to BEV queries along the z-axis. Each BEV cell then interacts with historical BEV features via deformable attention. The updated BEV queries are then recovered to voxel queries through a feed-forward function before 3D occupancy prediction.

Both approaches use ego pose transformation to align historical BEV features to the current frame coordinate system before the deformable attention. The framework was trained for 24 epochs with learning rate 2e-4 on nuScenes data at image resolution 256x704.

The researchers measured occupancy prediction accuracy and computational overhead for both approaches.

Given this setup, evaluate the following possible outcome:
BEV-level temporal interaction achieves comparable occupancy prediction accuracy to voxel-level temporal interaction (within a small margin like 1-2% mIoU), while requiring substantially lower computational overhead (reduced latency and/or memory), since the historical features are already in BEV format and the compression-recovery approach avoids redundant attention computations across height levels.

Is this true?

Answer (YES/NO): NO